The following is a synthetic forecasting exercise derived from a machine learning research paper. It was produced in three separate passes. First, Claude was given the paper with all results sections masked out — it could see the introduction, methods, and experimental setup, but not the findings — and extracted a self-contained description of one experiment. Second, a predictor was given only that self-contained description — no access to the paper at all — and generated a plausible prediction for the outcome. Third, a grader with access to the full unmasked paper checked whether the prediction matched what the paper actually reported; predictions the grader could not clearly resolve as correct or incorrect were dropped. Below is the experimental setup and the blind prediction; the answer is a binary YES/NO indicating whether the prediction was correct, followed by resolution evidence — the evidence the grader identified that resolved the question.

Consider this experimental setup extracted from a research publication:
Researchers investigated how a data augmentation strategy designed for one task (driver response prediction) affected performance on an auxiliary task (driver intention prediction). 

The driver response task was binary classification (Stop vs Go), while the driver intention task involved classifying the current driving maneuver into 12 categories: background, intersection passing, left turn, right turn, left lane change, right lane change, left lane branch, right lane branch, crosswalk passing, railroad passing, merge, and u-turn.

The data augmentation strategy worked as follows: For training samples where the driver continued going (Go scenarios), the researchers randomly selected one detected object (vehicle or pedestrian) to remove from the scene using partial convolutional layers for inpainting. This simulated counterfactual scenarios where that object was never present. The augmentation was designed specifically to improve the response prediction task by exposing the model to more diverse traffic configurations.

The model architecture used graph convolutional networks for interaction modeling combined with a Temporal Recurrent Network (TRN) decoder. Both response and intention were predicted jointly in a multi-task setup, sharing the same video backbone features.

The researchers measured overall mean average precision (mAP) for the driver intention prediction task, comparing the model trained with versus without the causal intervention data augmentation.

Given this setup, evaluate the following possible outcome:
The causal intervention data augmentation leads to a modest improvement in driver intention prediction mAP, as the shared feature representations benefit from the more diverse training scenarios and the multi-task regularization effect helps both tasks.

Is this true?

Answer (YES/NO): NO